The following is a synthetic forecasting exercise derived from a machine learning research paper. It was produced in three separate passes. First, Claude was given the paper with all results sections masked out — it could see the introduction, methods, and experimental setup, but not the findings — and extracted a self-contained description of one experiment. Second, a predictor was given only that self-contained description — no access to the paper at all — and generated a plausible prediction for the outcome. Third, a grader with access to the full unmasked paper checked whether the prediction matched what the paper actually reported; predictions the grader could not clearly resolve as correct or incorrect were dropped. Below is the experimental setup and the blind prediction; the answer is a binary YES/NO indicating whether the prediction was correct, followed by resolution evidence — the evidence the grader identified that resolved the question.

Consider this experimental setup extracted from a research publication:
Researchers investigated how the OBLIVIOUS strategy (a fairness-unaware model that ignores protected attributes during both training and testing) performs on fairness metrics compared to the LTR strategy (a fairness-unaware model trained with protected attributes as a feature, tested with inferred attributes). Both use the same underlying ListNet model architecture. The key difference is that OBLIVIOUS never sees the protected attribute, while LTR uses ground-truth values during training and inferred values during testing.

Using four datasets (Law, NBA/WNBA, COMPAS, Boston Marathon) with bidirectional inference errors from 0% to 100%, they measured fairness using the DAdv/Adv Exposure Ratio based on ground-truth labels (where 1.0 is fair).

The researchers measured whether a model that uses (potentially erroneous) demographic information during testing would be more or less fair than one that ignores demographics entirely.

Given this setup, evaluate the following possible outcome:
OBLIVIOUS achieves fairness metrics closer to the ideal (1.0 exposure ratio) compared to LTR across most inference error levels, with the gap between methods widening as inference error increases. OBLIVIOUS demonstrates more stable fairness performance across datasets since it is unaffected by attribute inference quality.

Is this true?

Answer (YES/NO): NO